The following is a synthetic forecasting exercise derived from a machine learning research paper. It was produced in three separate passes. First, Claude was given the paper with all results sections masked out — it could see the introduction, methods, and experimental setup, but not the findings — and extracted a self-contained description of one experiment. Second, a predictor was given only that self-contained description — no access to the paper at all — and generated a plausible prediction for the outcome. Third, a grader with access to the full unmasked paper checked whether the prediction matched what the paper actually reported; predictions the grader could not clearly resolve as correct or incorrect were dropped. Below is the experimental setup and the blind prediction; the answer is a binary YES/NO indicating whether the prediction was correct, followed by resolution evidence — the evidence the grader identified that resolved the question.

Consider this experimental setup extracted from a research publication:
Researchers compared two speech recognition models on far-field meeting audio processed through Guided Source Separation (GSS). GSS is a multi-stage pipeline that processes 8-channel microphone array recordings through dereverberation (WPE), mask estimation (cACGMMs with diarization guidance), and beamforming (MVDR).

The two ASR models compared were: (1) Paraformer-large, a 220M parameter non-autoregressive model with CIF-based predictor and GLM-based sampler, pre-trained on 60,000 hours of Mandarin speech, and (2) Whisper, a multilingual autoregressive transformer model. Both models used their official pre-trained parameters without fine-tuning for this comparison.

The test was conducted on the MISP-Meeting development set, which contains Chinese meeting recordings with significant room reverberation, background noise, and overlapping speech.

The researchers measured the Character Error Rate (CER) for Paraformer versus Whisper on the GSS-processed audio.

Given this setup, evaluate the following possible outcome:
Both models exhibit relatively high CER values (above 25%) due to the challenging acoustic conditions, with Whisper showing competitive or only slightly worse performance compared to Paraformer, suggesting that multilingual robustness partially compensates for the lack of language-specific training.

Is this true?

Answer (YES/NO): NO